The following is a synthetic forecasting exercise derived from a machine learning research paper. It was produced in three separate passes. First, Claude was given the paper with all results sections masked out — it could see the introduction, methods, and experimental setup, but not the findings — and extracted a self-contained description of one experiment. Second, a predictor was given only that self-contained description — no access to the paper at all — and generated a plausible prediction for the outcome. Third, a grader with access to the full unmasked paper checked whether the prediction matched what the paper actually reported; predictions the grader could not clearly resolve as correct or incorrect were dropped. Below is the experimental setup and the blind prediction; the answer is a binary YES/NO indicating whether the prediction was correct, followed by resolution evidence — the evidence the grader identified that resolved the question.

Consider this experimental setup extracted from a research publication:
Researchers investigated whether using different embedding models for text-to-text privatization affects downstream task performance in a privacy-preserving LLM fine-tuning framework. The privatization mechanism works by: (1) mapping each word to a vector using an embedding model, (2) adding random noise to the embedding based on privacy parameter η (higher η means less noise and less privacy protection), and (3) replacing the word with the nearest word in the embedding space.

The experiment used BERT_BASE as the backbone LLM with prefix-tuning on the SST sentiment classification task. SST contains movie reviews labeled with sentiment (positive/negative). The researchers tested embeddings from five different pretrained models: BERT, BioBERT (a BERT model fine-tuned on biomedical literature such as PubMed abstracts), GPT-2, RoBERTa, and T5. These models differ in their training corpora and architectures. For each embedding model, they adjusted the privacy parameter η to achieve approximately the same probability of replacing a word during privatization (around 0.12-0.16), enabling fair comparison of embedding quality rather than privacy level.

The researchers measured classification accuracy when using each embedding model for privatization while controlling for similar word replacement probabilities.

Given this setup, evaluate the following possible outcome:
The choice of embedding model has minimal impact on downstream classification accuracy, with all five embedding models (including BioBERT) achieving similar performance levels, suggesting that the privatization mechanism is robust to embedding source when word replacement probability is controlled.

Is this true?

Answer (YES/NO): YES